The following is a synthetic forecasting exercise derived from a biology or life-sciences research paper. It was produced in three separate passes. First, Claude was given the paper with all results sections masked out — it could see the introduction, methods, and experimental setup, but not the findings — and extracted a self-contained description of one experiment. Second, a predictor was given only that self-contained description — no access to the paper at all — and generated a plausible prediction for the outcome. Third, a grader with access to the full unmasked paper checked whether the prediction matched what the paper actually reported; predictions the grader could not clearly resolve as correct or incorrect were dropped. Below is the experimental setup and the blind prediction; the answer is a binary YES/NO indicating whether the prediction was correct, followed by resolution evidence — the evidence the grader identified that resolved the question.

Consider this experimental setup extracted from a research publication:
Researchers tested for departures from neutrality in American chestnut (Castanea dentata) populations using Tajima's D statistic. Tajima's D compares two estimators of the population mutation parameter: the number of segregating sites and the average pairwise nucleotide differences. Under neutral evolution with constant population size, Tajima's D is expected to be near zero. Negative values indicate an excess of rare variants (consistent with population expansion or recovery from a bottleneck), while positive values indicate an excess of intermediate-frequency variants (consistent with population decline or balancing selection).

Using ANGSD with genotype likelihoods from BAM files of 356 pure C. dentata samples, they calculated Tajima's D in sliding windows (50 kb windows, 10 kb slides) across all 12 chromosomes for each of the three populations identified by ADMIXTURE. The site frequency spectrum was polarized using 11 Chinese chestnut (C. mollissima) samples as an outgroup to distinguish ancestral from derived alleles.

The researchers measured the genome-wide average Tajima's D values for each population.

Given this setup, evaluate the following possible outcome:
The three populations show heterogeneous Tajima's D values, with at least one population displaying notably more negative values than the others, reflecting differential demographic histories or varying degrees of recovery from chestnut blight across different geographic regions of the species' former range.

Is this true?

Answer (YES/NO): YES